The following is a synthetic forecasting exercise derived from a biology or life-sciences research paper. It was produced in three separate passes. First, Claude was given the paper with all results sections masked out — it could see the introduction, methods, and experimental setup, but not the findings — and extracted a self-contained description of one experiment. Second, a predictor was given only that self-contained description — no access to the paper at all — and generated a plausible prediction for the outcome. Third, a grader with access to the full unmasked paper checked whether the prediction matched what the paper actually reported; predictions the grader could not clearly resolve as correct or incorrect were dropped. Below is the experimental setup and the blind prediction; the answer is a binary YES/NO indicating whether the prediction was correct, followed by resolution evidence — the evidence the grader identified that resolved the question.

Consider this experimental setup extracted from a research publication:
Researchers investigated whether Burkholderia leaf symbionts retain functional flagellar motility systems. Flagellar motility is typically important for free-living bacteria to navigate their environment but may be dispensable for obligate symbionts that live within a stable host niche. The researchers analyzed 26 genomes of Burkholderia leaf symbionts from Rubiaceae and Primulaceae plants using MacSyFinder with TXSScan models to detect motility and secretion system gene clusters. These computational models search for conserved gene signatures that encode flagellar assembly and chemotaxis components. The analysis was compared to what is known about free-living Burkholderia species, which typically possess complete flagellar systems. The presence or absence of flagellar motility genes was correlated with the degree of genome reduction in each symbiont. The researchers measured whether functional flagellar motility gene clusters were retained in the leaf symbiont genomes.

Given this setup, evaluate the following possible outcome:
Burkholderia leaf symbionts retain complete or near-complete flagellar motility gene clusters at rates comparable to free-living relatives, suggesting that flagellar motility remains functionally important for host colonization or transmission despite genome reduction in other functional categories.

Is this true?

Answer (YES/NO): NO